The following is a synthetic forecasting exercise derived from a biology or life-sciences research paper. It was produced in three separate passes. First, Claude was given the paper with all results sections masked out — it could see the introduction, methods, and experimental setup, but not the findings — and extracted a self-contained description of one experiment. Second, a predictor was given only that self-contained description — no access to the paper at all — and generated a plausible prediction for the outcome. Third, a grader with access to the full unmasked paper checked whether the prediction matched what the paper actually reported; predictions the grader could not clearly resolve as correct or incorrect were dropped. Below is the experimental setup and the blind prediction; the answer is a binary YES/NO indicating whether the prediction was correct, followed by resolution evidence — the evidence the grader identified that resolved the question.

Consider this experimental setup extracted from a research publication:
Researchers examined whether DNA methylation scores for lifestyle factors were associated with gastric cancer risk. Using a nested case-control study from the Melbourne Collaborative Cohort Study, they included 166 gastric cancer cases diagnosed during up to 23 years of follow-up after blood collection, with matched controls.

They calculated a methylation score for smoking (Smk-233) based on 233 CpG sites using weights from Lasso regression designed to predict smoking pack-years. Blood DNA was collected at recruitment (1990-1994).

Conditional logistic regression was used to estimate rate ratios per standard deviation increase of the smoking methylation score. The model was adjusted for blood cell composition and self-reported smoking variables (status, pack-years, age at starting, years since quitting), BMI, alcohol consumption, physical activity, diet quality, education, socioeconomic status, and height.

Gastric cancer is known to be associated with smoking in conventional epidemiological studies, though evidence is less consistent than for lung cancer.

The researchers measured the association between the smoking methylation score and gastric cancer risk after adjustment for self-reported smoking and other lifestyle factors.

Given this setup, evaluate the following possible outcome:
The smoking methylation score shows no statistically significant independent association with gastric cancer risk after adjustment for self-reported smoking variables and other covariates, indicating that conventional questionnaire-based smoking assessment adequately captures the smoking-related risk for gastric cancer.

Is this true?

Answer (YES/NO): YES